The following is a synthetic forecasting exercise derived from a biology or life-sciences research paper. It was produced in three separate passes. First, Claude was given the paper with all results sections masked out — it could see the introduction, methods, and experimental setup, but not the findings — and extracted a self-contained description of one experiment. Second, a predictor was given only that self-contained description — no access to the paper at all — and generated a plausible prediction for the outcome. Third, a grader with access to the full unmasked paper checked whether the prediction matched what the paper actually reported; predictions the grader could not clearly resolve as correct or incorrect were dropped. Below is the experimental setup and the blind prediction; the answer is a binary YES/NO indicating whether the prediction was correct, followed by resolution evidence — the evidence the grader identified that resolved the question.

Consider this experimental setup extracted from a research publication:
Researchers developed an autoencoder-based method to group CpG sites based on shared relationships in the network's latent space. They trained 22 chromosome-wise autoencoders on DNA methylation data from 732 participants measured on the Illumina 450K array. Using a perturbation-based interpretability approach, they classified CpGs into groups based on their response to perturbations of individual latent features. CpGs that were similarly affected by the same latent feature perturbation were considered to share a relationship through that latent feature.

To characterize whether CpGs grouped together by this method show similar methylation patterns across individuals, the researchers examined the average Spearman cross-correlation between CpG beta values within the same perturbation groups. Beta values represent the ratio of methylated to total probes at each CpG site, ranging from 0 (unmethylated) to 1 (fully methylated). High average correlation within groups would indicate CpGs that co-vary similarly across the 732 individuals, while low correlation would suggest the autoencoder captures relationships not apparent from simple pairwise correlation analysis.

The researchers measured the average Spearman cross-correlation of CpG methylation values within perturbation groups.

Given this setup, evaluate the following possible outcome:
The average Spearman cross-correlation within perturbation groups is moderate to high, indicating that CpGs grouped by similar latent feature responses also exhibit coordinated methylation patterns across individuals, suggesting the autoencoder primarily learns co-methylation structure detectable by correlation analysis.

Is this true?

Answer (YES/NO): NO